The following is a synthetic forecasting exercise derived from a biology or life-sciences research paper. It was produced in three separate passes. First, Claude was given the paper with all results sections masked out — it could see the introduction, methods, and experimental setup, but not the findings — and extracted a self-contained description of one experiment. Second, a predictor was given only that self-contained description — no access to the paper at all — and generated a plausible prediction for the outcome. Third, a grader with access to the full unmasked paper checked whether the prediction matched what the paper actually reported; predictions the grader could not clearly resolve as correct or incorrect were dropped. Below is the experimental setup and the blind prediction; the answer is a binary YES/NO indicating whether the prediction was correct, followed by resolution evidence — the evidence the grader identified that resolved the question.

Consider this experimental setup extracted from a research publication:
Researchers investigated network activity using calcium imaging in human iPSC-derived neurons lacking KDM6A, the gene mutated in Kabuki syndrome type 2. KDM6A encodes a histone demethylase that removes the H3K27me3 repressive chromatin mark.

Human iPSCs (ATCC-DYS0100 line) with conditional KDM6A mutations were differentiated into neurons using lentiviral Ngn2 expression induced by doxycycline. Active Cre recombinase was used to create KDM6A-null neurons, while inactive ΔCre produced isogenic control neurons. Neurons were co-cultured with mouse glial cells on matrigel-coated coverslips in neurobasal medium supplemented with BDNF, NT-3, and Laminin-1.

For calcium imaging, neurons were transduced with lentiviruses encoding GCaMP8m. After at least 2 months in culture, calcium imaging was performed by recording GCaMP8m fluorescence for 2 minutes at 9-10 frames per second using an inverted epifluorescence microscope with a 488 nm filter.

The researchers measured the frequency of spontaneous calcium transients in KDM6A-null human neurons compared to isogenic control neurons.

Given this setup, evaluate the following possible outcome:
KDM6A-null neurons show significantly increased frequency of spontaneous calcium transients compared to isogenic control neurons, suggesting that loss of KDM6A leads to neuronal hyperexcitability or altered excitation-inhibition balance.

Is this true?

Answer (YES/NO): NO